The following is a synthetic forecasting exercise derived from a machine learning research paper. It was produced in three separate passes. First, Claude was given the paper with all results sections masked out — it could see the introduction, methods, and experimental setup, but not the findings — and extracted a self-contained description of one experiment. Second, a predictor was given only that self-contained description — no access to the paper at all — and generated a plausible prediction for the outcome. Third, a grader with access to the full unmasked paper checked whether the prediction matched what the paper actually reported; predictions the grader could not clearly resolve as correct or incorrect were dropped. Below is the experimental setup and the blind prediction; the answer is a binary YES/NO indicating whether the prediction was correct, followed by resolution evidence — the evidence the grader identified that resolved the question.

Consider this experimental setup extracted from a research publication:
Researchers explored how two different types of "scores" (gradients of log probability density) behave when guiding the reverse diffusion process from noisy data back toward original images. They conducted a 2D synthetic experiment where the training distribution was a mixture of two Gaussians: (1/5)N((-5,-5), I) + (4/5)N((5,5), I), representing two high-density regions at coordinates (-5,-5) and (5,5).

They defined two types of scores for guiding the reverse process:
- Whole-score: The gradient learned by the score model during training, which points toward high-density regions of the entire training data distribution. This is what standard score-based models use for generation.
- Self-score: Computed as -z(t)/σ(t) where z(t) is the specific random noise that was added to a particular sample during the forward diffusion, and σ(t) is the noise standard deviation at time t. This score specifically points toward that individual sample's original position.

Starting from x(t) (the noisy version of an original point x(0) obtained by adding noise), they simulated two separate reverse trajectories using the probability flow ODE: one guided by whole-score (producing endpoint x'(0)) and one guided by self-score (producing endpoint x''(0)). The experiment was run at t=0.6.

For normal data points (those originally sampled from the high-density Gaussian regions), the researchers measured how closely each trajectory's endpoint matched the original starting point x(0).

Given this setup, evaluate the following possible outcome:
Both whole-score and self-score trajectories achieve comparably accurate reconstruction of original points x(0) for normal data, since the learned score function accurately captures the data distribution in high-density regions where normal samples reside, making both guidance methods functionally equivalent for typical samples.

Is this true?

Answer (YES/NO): NO